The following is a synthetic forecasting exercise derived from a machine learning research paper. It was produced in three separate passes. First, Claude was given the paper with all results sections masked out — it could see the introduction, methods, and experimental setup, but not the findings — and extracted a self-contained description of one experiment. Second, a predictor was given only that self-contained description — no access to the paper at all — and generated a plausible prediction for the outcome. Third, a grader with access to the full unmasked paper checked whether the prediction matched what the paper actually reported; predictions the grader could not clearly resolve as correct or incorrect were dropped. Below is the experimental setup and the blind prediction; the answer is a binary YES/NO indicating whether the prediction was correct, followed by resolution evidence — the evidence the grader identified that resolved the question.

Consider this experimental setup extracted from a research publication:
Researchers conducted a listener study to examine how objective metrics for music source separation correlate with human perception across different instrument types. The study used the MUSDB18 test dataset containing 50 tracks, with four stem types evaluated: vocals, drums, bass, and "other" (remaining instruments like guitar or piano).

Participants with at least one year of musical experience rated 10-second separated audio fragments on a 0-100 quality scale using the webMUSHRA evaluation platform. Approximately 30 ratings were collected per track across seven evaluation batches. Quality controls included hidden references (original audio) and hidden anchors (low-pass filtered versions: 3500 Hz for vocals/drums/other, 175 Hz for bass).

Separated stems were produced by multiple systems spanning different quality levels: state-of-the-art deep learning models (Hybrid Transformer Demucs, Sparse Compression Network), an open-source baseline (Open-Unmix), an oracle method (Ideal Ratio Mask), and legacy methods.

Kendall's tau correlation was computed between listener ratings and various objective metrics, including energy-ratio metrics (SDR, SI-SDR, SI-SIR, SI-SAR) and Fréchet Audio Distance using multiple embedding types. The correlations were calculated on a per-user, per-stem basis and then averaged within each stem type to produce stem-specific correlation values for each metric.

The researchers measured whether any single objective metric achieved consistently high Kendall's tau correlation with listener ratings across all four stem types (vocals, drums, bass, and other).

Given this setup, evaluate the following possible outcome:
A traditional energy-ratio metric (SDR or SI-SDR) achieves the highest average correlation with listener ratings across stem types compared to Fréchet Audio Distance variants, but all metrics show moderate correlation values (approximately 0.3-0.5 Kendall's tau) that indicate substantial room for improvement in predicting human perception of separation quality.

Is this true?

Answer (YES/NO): NO